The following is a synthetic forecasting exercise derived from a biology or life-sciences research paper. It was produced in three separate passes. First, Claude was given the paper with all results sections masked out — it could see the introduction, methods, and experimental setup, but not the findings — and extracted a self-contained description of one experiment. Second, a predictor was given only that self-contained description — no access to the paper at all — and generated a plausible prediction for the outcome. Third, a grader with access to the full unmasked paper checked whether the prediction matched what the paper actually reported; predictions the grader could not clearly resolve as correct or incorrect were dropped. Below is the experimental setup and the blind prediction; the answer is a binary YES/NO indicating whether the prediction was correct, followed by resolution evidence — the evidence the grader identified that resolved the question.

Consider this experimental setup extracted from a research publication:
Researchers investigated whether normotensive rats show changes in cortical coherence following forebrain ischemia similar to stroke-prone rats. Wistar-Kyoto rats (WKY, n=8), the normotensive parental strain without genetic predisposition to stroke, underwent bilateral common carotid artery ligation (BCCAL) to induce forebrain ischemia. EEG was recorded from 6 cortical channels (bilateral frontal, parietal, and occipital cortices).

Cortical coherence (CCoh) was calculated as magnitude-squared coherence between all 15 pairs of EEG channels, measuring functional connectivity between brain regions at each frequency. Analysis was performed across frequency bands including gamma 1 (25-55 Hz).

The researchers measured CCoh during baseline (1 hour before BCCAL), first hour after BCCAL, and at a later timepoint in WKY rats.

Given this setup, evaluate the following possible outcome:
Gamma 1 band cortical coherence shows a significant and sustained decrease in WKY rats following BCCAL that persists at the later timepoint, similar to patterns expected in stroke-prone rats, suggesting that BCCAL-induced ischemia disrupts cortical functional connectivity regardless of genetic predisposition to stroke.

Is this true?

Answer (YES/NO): NO